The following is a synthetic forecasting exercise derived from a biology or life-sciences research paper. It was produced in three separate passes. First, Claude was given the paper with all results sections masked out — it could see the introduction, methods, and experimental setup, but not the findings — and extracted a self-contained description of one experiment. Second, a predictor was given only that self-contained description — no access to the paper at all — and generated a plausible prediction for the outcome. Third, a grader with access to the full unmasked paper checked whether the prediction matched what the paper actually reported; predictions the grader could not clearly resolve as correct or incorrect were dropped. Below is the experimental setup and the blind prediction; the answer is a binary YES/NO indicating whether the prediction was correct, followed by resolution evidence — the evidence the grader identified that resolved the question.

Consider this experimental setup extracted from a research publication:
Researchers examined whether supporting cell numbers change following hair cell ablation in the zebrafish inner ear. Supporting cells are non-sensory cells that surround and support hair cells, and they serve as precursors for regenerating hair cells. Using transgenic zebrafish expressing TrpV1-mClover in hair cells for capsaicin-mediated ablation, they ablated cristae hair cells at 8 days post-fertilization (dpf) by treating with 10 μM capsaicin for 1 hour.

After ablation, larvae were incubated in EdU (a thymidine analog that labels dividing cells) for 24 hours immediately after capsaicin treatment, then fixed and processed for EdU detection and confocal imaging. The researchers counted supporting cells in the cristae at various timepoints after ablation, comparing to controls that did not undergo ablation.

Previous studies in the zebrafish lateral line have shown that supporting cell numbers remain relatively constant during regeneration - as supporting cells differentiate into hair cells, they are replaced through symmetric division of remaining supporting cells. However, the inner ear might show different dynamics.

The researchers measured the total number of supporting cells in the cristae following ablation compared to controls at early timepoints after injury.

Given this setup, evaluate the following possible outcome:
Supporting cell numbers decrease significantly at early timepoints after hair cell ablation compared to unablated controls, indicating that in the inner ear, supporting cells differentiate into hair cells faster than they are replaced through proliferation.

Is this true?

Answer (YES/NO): NO